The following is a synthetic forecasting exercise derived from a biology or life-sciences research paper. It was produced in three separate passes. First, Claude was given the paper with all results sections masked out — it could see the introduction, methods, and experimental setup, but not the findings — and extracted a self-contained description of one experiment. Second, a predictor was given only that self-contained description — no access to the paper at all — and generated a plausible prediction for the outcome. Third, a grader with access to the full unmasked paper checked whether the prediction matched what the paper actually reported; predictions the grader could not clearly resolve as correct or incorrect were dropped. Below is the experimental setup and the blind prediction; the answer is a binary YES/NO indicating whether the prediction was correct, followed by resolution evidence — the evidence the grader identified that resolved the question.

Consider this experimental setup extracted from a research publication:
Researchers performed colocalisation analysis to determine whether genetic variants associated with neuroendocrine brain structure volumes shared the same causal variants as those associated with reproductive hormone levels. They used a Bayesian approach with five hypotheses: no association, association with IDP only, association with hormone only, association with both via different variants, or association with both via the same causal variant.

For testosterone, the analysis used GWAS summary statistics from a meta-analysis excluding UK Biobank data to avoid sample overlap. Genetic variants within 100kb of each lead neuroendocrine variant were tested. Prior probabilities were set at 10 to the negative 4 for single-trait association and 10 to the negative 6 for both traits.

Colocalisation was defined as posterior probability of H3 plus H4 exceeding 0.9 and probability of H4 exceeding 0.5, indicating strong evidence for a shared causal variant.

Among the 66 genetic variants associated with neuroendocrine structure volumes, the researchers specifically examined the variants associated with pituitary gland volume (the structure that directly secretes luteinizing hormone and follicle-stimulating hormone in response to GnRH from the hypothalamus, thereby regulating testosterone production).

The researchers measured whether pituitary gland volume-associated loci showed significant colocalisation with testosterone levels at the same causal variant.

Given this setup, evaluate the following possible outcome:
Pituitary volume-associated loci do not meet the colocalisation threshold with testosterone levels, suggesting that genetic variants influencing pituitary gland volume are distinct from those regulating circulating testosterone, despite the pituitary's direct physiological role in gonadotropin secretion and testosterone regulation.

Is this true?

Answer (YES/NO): YES